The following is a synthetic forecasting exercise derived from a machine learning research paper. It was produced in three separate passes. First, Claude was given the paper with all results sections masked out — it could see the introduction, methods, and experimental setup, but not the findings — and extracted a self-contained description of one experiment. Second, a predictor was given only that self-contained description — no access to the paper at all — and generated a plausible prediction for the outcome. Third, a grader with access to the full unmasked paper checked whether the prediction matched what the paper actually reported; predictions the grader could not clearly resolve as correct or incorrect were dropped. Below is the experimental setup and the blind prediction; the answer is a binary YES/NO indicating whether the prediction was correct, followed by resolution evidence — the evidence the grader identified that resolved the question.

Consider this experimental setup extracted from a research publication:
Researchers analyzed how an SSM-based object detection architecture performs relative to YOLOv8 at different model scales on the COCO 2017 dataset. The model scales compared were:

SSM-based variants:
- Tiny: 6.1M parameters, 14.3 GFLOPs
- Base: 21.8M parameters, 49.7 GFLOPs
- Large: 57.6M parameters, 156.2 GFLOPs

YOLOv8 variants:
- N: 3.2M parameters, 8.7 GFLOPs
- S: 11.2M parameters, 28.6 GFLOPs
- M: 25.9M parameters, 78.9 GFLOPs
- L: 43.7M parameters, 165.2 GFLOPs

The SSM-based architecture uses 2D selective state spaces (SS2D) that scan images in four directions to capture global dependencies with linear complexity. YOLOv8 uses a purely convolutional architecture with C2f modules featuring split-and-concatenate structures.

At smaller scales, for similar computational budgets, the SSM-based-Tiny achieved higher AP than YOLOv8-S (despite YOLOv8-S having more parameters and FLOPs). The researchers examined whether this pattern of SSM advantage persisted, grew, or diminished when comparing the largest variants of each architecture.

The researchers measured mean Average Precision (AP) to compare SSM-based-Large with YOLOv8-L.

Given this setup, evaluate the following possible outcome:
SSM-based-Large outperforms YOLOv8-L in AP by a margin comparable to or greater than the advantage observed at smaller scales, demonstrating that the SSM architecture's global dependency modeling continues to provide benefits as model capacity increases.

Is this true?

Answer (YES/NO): NO